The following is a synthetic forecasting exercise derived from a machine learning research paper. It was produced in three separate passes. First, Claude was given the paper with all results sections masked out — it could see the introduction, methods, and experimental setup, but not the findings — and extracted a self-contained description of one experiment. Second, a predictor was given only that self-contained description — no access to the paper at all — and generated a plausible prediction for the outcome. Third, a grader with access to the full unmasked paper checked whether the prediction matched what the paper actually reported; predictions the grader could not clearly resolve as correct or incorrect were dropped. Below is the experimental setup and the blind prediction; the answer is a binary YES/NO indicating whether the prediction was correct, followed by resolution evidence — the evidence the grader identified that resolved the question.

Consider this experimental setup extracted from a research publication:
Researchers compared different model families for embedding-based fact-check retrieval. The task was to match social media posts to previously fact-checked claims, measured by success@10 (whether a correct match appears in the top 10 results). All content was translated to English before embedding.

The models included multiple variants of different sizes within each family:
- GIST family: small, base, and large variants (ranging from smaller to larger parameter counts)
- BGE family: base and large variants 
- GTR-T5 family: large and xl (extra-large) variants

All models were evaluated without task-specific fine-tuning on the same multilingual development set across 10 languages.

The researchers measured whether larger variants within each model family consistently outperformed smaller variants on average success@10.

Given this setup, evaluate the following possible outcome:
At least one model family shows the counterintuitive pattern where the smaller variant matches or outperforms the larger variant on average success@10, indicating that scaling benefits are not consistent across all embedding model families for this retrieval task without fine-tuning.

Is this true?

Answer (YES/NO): YES